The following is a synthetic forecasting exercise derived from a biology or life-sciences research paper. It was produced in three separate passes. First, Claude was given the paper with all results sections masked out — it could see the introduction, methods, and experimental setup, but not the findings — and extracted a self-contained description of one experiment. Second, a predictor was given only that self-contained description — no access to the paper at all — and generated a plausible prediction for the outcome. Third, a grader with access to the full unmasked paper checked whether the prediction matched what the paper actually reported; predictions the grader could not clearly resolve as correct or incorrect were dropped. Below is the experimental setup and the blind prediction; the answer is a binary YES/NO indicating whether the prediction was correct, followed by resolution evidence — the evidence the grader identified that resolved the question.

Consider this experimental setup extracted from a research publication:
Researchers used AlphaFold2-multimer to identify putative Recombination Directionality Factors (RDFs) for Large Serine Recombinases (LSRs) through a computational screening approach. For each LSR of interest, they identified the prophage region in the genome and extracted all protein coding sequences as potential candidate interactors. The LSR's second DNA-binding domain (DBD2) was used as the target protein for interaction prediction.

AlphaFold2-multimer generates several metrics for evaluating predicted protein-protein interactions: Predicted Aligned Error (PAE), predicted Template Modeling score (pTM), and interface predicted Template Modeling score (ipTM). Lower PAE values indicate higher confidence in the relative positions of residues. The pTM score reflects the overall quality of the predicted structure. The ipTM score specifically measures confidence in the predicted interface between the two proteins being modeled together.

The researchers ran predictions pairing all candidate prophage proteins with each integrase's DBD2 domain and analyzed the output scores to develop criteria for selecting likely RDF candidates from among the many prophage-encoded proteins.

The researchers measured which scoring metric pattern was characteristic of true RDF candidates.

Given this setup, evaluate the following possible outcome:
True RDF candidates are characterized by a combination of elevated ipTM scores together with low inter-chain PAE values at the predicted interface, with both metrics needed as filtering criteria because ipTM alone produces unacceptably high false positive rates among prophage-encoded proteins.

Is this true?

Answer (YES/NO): NO